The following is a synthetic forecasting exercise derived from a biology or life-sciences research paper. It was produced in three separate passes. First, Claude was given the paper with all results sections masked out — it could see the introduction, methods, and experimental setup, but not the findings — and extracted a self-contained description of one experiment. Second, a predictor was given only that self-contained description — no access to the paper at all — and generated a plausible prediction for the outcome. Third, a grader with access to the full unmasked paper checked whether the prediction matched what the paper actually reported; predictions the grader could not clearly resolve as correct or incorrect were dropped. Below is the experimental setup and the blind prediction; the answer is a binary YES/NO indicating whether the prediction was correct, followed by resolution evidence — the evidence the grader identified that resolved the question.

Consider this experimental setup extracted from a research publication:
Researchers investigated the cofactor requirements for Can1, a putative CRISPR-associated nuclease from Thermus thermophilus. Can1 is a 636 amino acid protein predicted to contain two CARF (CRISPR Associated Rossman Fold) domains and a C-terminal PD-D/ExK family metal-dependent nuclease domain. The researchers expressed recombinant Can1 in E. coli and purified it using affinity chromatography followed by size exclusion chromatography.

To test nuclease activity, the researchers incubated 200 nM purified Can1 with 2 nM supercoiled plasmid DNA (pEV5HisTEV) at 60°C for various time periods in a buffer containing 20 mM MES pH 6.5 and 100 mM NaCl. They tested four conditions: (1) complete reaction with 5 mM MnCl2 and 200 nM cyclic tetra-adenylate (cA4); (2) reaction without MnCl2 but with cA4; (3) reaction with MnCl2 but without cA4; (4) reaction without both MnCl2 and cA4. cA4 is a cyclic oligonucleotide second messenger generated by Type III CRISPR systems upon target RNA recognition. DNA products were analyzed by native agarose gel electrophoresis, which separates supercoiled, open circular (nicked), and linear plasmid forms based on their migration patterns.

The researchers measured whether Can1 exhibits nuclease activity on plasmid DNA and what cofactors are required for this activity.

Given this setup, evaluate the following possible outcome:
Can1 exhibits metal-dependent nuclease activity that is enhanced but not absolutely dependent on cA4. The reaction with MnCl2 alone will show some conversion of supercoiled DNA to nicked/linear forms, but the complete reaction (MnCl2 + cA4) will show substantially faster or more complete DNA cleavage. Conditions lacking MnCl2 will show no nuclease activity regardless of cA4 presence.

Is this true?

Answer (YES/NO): NO